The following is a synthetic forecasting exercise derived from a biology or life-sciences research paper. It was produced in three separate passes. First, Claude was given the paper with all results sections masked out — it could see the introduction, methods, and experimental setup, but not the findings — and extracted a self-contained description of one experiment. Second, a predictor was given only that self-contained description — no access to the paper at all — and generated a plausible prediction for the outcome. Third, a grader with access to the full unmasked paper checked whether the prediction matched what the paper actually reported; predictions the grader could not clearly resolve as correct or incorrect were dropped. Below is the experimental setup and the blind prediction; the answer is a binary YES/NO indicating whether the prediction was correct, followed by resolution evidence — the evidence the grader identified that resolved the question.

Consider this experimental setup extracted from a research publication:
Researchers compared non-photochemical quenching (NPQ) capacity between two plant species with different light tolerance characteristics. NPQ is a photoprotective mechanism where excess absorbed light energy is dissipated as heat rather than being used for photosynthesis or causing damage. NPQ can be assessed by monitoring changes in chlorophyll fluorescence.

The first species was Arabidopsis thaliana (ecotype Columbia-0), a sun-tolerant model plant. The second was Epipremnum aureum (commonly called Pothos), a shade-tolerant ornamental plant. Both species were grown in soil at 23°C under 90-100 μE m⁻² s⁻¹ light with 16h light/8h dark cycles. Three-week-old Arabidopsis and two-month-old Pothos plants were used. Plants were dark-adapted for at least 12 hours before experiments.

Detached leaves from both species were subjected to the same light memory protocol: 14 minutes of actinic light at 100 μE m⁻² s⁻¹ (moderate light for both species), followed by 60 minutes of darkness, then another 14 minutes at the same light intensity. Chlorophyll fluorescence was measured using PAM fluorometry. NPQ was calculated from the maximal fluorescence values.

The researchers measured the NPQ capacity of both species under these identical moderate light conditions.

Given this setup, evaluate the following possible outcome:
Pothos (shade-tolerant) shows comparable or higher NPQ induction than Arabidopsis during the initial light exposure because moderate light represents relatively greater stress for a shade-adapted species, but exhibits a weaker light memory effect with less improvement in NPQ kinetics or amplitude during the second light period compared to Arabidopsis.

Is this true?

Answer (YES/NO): NO